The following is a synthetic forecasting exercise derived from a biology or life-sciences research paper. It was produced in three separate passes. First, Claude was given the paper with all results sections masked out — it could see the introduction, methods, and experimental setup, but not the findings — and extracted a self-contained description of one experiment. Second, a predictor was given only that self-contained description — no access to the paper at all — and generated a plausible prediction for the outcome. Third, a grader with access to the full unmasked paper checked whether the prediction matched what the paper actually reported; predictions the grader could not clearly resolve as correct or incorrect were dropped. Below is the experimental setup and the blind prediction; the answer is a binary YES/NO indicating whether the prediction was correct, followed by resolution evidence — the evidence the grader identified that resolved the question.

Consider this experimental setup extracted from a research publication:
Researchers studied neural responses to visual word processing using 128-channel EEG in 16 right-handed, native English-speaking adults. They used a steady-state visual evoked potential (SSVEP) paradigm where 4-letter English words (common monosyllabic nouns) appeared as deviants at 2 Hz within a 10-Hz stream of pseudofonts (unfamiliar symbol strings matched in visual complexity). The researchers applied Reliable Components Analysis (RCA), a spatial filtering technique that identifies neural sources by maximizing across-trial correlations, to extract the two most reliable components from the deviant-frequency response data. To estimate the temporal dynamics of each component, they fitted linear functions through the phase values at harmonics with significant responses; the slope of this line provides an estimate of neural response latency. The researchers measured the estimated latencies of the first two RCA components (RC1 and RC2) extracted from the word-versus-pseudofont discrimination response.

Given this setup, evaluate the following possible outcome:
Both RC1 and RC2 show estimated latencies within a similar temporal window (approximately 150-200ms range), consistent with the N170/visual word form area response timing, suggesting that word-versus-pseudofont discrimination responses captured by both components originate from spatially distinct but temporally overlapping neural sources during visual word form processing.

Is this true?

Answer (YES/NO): NO